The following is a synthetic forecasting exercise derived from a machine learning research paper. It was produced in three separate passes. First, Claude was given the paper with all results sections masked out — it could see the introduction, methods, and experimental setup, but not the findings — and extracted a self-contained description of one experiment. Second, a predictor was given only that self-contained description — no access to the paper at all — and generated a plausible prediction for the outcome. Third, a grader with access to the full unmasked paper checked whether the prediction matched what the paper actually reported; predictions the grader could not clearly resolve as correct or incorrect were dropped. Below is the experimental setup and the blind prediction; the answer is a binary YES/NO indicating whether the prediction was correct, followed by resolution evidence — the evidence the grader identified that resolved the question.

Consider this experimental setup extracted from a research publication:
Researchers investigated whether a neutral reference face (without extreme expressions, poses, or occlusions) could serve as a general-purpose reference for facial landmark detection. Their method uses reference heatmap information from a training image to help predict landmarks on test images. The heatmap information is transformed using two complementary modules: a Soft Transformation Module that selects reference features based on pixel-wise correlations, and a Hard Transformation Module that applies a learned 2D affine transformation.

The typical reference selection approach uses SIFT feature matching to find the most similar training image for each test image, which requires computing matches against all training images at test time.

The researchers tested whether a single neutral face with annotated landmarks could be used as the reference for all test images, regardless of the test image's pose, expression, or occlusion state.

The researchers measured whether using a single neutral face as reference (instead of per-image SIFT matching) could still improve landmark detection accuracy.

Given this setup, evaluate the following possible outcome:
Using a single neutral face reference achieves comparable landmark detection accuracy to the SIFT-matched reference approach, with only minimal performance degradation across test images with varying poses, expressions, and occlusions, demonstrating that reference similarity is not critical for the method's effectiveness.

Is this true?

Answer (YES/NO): NO